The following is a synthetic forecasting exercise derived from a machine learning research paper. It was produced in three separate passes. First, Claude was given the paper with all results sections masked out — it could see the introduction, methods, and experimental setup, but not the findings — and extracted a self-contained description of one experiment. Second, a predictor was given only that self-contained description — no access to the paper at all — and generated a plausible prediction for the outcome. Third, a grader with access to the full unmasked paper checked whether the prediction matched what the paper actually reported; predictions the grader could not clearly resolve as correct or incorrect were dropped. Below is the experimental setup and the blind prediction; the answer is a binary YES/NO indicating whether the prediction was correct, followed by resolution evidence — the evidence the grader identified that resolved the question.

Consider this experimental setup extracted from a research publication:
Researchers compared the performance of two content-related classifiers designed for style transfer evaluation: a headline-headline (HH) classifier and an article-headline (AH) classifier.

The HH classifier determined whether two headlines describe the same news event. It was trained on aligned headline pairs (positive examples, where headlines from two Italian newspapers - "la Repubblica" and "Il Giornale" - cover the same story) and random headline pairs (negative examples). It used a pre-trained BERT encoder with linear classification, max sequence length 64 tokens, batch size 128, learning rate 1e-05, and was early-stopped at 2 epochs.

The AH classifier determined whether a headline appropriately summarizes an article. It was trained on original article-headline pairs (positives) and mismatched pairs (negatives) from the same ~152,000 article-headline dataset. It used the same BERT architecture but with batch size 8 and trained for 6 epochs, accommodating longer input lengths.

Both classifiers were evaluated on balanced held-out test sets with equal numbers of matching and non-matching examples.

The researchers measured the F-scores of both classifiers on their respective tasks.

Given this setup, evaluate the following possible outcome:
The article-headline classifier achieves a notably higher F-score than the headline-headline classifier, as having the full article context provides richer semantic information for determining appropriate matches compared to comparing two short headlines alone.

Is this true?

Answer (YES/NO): NO